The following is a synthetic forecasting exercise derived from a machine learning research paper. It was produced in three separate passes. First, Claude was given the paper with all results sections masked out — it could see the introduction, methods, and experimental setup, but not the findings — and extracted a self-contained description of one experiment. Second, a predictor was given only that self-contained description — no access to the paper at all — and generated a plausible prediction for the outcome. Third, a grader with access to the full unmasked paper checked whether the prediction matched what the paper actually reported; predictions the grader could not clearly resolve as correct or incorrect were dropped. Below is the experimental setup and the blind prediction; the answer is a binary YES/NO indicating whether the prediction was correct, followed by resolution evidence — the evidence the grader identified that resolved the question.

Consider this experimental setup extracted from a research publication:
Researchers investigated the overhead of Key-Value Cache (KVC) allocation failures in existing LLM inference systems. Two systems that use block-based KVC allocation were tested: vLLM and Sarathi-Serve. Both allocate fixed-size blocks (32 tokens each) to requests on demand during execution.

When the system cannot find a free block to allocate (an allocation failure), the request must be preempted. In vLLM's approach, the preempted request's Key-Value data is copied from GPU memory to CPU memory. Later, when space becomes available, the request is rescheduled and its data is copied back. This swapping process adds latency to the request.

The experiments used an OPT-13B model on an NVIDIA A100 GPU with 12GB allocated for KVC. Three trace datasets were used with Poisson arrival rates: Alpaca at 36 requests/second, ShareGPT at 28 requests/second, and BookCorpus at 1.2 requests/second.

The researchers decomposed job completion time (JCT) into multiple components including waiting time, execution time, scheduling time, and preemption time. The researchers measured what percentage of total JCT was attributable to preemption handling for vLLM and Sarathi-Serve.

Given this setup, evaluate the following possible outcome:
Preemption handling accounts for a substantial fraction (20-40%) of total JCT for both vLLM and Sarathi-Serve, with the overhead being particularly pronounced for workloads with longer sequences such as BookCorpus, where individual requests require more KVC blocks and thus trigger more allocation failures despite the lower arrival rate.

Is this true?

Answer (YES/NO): NO